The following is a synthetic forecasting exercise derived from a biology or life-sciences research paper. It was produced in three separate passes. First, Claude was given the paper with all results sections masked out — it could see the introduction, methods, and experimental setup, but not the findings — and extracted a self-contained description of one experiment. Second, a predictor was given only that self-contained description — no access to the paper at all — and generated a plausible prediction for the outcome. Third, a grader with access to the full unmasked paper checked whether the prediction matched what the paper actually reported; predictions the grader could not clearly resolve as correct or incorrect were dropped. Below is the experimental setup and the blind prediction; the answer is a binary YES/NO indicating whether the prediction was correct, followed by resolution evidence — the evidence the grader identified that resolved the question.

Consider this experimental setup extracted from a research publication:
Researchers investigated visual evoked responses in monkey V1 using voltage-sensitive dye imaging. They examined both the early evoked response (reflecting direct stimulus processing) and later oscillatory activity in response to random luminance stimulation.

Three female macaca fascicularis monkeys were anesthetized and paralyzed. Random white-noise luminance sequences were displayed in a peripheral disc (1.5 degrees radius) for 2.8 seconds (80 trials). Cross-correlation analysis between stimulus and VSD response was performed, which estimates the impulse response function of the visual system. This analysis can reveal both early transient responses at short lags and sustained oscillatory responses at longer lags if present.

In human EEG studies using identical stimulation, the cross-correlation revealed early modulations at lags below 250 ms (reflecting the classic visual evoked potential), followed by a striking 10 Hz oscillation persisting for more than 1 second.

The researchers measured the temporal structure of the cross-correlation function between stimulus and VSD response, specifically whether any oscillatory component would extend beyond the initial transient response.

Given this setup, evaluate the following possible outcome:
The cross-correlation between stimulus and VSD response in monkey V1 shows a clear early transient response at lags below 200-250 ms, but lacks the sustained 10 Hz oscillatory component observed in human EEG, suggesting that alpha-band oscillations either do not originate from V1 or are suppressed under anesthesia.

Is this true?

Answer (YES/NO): NO